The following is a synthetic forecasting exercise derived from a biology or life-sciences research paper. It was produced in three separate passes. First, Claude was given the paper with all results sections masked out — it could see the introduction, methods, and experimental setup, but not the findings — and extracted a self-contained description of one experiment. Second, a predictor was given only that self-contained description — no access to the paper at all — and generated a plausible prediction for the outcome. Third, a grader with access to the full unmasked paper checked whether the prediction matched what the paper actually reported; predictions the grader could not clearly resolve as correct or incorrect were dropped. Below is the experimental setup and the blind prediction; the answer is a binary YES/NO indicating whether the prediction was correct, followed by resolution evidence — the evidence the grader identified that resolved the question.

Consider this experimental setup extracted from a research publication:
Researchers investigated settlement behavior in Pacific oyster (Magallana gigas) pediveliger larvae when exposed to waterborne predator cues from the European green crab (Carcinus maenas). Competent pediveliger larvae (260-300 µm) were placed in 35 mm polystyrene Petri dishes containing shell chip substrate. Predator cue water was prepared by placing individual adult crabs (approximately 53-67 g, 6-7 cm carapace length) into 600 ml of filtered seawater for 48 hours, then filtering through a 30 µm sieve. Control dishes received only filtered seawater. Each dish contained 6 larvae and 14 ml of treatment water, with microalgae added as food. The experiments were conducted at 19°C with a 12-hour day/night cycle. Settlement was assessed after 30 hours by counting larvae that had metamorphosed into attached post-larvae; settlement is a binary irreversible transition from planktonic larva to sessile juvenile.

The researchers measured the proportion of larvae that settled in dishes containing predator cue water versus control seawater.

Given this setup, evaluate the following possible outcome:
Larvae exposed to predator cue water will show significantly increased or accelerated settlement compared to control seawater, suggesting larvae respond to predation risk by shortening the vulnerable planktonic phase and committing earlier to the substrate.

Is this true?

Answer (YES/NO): NO